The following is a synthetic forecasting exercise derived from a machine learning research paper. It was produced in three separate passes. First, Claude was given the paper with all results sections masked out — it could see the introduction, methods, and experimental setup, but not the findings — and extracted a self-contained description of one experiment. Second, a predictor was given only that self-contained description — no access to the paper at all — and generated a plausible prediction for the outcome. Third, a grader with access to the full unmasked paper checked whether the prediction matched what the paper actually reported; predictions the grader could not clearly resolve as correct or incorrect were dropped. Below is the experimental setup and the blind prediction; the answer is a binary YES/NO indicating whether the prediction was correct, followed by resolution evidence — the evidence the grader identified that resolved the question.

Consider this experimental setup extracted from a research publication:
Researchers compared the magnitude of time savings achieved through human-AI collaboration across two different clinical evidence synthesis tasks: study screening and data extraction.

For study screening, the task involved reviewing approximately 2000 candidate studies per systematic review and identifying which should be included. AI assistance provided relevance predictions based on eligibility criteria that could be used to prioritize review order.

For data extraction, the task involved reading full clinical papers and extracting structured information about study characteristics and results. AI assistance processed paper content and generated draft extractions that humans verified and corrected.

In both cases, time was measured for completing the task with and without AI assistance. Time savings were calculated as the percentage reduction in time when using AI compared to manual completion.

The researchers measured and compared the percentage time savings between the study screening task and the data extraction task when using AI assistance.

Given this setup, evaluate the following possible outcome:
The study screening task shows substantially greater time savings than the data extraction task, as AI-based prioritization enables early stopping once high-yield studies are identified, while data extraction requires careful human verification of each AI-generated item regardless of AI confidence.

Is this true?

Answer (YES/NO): NO